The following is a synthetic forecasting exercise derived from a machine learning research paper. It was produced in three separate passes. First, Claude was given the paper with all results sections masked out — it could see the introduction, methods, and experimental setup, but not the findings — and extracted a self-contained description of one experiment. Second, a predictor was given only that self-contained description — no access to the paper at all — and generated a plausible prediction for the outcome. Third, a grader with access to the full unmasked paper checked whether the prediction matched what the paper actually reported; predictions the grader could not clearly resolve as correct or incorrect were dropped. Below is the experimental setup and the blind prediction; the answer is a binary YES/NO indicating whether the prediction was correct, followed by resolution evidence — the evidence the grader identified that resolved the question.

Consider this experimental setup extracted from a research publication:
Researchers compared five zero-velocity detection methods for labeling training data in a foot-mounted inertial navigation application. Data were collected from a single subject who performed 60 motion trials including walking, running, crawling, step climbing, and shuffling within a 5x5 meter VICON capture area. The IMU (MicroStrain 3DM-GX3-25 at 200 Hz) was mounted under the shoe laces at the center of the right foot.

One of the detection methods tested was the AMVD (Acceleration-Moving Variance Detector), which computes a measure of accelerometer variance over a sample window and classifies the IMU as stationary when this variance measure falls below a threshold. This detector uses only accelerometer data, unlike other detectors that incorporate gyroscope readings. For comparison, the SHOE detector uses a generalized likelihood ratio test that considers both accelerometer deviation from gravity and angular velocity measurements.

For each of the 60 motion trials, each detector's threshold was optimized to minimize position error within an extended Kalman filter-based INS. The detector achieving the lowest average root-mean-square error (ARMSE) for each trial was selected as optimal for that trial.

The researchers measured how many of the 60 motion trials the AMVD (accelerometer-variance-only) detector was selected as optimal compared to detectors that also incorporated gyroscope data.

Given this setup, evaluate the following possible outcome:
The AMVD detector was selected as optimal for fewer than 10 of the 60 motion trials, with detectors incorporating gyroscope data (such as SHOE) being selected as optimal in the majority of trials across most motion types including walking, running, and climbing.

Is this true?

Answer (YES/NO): YES